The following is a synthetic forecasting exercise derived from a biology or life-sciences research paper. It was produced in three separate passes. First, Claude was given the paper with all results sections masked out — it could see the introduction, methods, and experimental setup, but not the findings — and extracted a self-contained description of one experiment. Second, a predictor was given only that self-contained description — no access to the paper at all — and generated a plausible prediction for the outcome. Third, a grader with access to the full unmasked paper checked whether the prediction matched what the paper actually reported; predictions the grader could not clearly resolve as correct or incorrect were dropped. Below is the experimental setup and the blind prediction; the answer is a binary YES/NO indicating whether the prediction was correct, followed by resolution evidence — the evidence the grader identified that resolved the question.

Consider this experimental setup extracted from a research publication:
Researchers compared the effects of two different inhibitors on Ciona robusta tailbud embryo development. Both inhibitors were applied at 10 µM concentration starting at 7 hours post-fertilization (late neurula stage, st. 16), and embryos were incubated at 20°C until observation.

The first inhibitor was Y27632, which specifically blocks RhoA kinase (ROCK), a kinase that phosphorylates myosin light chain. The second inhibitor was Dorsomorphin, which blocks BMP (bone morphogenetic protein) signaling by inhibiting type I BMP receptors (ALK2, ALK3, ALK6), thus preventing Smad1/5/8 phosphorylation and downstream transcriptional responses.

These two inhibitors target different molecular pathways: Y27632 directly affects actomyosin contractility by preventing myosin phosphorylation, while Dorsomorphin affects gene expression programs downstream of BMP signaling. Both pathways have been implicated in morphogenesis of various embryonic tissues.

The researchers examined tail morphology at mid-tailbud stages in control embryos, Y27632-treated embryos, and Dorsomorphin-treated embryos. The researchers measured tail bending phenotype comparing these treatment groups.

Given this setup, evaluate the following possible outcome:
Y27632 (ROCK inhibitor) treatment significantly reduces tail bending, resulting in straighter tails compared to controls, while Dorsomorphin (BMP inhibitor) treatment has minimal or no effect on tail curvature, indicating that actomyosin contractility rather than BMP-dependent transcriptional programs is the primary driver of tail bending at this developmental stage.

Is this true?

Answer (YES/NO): NO